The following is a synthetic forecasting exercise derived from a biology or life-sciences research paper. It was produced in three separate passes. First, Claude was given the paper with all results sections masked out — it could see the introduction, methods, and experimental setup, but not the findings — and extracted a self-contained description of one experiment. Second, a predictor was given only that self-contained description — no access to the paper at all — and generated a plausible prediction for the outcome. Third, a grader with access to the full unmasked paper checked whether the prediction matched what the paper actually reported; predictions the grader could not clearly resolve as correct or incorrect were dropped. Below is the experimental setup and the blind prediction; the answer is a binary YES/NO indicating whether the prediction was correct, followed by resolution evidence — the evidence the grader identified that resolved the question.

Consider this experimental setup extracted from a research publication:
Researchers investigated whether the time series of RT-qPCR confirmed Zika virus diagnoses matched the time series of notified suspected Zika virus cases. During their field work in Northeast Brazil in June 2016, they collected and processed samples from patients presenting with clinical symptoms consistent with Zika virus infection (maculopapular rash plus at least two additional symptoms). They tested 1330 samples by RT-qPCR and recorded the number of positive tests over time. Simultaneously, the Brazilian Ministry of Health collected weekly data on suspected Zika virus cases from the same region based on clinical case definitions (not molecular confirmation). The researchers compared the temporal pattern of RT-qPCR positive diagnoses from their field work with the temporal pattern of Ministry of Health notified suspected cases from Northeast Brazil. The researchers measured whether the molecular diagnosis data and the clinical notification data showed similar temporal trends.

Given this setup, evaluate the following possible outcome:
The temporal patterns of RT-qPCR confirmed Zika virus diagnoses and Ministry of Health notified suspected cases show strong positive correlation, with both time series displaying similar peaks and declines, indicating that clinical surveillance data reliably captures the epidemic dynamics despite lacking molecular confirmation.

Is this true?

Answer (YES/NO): YES